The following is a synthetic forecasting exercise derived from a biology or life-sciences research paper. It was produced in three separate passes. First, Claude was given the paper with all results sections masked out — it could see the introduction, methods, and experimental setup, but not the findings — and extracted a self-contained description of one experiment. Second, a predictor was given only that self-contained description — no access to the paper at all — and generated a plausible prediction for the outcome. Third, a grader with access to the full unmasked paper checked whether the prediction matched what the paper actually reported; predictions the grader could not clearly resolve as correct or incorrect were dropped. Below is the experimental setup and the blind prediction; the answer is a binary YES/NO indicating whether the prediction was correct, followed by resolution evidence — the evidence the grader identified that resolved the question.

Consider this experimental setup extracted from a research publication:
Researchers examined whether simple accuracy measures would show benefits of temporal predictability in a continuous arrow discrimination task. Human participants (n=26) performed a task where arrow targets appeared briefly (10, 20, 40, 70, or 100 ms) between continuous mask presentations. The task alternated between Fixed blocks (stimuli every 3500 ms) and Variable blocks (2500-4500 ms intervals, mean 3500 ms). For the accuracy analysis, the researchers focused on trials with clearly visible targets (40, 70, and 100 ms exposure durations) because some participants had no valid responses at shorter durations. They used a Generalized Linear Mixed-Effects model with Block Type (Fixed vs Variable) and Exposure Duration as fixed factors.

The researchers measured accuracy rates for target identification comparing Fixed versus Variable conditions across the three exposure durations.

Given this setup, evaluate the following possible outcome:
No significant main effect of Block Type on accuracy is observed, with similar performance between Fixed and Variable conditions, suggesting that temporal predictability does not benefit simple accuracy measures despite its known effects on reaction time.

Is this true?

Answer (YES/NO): NO